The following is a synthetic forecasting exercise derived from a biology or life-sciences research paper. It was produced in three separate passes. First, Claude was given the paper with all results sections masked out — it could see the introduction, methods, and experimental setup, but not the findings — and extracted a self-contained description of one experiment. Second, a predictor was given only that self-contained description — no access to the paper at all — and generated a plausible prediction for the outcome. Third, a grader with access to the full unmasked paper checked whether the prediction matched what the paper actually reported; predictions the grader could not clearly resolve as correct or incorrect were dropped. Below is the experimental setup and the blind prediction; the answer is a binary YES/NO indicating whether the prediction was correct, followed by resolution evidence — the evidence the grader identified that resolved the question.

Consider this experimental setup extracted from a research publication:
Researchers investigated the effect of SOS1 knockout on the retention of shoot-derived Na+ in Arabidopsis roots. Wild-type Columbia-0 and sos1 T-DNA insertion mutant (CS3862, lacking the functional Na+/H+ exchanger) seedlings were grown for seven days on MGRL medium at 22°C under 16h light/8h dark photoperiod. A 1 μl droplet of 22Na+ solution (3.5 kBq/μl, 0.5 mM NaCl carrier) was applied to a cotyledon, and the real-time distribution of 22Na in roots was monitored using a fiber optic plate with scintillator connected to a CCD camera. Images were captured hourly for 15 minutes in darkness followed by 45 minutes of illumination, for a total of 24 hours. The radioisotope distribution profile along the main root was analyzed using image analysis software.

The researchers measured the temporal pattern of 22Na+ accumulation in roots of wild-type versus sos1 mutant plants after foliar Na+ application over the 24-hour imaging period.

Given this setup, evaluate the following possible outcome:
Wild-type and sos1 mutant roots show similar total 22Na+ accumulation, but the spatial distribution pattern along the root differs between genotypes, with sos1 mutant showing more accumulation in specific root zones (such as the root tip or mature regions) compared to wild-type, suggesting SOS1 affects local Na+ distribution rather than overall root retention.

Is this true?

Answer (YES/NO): NO